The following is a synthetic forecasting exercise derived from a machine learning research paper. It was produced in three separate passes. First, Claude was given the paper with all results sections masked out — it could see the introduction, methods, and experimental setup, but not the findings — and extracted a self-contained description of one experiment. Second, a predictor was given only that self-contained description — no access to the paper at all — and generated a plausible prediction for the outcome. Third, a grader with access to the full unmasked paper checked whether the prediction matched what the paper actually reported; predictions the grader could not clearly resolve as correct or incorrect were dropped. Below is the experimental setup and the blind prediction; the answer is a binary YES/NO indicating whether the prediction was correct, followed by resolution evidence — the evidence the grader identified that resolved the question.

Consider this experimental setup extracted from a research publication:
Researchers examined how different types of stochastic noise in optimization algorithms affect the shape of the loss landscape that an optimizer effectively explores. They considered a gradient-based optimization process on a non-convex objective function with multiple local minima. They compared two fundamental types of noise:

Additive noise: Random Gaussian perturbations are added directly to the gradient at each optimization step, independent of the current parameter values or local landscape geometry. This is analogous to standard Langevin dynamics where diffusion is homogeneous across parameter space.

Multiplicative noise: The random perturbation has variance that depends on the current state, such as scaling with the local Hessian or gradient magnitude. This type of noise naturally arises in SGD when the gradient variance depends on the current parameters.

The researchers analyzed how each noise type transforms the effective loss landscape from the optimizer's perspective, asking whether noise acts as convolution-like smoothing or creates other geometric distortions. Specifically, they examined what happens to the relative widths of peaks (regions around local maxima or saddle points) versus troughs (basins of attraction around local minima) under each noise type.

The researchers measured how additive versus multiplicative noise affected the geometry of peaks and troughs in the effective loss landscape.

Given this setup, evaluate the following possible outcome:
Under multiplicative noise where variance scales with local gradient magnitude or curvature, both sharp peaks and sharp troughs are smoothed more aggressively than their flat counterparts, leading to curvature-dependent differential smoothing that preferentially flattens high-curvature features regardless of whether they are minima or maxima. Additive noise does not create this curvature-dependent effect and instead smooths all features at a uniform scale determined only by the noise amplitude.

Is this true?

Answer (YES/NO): NO